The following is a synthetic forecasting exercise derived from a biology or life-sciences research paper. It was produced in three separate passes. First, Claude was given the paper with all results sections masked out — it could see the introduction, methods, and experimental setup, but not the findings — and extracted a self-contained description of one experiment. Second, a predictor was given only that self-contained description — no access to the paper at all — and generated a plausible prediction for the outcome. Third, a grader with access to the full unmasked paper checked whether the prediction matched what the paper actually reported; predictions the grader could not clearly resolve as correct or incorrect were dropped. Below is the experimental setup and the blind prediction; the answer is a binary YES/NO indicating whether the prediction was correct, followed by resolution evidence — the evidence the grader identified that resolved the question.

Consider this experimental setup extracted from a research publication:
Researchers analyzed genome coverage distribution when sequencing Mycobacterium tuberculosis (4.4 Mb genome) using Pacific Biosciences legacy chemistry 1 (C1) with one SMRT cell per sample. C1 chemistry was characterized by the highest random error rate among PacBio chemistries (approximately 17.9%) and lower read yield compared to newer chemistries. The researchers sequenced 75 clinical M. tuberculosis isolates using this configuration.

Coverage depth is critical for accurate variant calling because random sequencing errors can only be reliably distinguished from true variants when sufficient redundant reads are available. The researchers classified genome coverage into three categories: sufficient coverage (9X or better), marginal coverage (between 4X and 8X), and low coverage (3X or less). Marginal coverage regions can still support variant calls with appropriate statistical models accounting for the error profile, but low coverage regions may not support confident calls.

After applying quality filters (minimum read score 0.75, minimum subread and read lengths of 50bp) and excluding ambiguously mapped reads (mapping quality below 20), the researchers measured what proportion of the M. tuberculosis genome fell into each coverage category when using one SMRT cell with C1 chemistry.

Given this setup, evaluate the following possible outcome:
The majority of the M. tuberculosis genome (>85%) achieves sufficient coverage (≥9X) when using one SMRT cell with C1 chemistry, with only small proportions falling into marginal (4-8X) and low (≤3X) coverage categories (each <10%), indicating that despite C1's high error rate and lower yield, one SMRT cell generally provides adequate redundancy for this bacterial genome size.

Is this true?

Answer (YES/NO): NO